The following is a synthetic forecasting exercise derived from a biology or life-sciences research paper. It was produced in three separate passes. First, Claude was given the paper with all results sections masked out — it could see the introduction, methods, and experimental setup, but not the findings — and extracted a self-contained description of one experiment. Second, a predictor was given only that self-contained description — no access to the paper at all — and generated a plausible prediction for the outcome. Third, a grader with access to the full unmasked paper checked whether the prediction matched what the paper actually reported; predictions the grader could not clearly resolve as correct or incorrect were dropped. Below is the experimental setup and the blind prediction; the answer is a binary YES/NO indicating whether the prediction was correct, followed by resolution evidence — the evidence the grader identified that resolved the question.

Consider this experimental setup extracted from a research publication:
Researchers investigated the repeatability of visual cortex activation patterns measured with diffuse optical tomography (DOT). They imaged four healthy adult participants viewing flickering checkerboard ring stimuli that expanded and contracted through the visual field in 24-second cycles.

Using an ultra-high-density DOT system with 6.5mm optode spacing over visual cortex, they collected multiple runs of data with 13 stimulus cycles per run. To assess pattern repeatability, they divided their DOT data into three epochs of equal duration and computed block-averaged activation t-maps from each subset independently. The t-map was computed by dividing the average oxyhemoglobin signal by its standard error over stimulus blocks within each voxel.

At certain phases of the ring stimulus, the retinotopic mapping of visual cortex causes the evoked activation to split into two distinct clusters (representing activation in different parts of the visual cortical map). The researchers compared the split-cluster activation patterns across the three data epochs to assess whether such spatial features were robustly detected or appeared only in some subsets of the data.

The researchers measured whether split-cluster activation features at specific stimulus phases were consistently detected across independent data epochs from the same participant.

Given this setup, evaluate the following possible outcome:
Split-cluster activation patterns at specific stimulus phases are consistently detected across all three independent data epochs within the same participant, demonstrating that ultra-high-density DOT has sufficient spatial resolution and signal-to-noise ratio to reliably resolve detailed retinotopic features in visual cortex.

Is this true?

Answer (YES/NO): YES